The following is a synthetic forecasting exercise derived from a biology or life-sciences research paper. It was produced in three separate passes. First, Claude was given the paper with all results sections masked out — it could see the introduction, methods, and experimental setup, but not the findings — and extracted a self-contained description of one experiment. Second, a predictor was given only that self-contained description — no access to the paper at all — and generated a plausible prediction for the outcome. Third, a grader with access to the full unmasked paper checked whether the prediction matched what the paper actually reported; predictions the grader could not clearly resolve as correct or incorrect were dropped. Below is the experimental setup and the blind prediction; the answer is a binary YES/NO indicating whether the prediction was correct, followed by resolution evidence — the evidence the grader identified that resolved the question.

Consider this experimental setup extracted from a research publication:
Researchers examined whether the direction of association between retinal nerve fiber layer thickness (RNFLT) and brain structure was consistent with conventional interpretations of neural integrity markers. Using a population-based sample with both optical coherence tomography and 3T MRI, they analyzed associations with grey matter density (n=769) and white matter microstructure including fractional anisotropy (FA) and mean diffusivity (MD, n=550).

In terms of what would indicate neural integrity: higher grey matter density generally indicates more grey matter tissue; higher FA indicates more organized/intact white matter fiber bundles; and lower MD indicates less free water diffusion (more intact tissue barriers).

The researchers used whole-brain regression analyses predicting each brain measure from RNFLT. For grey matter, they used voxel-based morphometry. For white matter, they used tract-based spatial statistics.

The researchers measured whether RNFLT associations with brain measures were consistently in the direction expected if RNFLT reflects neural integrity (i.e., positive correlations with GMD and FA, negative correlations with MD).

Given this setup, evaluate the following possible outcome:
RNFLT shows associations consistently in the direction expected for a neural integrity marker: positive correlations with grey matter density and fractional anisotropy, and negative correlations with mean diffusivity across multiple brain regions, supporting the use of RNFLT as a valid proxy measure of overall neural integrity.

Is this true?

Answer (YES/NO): NO